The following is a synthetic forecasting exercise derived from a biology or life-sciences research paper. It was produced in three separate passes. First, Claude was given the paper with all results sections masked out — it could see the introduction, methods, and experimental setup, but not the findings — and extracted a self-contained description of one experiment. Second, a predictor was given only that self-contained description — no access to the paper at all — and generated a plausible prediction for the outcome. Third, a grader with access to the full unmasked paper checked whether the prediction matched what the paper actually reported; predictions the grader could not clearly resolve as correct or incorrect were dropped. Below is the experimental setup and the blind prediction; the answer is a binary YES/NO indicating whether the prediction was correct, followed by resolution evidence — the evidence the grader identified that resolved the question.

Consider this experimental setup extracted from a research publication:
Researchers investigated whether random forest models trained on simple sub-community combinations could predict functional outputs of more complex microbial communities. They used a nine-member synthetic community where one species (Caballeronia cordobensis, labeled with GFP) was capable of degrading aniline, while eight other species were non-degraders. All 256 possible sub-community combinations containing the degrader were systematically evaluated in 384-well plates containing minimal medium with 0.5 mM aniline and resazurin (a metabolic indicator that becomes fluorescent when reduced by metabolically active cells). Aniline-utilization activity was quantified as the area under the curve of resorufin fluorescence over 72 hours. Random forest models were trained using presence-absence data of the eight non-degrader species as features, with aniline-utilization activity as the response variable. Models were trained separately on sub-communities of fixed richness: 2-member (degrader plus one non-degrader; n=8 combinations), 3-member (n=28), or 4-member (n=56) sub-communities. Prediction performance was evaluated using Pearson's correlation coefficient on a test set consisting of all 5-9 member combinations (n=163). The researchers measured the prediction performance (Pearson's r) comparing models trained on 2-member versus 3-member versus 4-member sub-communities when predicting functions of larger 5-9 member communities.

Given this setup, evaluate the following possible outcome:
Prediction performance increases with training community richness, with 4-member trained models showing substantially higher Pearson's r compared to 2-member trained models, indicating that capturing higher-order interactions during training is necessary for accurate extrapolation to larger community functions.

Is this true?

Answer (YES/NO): NO